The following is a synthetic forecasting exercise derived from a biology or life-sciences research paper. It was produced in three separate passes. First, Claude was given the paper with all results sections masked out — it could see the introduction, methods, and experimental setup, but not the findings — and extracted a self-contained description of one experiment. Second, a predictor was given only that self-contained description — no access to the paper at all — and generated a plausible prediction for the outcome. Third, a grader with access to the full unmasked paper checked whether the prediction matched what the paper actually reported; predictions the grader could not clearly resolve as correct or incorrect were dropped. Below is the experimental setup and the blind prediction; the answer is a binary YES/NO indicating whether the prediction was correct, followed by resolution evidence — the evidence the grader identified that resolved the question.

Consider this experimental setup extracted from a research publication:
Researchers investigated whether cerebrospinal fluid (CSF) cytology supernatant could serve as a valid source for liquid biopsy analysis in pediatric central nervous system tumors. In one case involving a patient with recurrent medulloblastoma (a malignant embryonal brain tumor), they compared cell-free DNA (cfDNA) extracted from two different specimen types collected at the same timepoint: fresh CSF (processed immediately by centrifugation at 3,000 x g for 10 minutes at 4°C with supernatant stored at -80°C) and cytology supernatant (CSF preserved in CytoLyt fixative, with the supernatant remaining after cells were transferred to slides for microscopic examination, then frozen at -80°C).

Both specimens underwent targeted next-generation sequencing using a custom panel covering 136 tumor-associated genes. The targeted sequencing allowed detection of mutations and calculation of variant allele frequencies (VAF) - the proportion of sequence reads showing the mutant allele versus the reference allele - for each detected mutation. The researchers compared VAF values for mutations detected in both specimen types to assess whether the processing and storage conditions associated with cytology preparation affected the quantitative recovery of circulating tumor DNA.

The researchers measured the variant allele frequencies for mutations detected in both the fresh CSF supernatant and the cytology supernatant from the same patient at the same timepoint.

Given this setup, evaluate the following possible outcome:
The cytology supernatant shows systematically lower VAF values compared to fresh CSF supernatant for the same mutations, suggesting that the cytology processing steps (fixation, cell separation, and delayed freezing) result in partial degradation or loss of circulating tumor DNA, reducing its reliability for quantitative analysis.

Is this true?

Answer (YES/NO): YES